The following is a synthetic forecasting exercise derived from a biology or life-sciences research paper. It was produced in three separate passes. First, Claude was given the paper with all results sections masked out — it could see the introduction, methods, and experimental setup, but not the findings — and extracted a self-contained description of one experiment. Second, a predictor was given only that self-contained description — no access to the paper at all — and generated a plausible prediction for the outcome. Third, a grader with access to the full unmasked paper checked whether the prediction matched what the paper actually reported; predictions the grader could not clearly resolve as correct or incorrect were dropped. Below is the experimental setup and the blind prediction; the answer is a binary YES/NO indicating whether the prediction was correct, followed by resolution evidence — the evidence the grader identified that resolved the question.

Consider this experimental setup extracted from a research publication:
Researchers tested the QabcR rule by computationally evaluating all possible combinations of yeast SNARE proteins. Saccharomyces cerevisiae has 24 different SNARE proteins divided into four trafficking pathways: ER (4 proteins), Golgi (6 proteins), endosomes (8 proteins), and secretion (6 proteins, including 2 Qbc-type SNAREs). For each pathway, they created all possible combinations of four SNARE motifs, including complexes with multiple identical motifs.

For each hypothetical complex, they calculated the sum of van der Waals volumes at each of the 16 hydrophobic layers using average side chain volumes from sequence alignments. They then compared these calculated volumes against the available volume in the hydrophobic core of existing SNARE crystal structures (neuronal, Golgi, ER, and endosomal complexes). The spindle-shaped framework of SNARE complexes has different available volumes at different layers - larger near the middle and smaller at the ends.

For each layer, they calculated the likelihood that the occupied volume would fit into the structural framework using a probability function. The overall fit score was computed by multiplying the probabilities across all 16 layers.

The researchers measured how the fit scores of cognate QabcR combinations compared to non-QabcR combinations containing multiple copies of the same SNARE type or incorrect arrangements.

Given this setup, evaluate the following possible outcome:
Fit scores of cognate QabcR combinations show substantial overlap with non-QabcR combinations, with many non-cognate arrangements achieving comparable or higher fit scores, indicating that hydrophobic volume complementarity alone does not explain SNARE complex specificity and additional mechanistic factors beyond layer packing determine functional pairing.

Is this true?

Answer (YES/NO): NO